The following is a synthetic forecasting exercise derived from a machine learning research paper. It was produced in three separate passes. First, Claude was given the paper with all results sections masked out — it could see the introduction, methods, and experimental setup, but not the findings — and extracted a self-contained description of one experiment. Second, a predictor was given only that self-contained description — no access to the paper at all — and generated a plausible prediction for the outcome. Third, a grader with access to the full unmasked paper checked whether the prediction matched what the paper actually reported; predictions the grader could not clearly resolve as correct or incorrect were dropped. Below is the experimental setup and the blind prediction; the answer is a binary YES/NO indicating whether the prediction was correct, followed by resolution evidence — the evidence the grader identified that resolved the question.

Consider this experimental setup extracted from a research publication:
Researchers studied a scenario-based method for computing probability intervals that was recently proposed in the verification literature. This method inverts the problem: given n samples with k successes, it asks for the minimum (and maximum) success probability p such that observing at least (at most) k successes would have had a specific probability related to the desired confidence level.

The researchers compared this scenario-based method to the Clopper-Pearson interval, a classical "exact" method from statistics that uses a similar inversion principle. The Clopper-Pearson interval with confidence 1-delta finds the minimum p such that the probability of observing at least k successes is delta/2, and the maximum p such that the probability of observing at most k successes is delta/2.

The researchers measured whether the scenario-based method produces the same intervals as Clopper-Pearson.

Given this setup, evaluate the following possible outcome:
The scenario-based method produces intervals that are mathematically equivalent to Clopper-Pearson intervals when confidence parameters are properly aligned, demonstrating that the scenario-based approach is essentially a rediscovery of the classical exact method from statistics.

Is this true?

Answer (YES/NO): NO